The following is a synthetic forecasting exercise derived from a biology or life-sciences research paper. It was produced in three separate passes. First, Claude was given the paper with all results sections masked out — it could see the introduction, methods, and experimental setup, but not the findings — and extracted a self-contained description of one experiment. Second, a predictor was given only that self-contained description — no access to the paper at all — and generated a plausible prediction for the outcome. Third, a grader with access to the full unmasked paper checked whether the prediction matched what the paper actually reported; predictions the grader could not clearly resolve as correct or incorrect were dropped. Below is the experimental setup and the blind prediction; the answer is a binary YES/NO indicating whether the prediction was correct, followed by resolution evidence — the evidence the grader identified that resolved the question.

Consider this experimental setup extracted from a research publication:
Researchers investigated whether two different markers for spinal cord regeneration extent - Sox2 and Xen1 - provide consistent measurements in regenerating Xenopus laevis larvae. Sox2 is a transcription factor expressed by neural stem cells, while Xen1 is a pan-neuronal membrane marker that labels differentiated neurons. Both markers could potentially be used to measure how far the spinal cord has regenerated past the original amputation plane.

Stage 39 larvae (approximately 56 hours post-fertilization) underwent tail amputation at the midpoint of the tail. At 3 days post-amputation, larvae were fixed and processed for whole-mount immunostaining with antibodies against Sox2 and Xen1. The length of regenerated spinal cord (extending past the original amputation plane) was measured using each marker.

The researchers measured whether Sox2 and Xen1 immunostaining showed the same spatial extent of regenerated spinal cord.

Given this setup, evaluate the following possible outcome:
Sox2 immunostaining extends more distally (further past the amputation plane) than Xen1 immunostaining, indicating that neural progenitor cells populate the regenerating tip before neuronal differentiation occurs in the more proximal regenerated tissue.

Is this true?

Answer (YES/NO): NO